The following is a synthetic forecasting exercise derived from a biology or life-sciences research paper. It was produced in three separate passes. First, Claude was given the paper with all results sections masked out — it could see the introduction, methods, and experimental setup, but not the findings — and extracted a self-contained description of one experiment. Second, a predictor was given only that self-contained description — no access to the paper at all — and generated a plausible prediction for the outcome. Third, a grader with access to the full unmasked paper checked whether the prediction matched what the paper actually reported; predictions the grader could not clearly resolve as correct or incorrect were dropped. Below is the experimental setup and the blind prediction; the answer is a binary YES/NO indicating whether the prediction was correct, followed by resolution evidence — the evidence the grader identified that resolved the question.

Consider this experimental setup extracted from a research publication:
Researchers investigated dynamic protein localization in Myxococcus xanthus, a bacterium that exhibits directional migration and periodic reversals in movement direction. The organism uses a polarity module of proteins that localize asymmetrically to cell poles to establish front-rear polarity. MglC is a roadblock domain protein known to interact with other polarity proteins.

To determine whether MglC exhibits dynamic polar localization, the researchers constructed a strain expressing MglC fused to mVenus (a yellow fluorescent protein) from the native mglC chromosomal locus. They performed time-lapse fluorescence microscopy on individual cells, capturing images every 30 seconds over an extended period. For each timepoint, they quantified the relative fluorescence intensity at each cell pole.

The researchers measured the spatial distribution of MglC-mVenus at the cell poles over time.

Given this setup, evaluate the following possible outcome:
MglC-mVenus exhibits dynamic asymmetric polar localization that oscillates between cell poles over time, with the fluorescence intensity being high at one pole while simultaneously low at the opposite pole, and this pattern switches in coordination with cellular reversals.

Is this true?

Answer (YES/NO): YES